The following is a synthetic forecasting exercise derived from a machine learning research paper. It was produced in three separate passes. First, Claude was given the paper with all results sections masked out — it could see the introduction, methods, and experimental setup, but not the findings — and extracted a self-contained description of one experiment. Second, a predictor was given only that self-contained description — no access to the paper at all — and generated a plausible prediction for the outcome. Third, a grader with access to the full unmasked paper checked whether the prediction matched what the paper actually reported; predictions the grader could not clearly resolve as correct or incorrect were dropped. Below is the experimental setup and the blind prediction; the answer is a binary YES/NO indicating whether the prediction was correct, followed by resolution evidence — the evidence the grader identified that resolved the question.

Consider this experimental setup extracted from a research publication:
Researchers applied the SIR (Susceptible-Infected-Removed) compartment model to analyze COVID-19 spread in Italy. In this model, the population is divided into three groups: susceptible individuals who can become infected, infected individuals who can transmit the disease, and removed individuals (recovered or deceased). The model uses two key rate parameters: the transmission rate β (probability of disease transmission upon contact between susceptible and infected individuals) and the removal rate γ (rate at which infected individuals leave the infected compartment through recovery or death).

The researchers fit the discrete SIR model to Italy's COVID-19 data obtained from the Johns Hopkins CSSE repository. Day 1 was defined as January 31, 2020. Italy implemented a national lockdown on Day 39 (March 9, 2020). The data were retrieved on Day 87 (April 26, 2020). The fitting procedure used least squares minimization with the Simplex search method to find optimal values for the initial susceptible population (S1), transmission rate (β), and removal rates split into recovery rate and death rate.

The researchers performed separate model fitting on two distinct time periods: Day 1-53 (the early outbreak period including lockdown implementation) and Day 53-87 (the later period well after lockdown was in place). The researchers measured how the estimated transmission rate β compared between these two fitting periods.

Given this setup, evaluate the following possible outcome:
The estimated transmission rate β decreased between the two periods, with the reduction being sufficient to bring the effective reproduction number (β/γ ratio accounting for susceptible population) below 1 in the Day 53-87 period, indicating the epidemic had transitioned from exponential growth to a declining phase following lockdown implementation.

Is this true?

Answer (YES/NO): YES